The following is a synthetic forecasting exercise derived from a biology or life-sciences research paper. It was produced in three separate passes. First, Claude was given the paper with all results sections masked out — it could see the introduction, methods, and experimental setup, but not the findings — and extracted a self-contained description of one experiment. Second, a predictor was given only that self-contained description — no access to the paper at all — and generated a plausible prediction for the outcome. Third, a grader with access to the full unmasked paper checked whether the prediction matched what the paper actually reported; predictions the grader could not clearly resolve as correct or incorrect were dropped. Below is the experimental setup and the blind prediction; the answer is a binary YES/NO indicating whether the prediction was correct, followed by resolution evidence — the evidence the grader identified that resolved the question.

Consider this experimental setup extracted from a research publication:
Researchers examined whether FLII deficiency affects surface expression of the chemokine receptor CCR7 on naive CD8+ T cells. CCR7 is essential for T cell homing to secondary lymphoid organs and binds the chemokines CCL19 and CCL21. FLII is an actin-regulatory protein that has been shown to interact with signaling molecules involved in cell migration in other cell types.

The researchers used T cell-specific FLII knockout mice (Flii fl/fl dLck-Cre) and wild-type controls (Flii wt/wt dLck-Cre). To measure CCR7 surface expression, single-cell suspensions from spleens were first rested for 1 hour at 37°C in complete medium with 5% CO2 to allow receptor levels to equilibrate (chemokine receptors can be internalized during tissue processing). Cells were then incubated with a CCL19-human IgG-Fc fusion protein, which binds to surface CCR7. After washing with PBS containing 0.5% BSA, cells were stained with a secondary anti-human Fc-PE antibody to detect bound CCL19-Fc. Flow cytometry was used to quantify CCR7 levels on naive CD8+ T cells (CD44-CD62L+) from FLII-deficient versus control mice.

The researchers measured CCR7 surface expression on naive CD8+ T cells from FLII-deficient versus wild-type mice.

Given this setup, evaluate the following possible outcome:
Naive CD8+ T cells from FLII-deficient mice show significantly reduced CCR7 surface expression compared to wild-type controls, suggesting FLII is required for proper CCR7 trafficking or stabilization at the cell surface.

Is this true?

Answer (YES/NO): NO